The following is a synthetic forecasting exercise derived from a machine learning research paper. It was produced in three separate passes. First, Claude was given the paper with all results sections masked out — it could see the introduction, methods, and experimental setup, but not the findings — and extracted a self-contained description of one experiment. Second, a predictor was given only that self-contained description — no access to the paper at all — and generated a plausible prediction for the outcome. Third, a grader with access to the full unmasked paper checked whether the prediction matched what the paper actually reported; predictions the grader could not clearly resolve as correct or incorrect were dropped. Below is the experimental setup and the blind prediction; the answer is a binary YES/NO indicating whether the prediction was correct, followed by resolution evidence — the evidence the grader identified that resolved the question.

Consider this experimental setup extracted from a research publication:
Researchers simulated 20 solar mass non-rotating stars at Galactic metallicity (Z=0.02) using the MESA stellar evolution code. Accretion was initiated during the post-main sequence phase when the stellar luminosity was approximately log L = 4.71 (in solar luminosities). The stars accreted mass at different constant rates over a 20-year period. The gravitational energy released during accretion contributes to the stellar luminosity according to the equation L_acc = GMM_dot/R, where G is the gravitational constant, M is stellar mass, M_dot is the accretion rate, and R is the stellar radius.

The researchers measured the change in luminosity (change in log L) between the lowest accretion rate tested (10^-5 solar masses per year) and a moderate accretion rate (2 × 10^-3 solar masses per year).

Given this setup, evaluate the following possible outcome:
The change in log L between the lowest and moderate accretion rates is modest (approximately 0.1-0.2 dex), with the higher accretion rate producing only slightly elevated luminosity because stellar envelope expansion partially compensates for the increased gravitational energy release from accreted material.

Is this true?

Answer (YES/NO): NO